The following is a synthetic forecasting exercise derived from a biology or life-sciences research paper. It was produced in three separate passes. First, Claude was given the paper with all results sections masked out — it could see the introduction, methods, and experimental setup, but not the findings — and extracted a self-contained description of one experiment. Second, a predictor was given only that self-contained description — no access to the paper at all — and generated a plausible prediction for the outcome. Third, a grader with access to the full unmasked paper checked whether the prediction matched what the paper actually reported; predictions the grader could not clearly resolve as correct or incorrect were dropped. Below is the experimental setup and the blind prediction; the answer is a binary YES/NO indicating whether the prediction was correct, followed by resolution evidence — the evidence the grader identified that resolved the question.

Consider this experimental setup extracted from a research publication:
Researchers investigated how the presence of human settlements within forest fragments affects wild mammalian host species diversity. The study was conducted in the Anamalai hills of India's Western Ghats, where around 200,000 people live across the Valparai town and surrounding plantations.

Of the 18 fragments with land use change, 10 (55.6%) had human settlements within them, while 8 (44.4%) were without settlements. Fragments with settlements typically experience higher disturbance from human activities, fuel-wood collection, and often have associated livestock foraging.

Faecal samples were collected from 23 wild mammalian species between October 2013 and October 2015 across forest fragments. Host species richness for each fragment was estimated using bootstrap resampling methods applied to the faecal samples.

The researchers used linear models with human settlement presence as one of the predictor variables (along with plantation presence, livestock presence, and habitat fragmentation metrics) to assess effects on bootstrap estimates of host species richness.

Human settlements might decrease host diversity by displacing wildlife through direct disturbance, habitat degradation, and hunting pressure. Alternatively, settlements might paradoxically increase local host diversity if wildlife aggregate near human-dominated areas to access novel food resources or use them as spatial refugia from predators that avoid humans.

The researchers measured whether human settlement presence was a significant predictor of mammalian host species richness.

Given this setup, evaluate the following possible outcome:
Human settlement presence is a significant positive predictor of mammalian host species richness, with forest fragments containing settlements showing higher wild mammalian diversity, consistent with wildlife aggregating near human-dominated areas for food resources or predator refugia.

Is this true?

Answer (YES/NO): NO